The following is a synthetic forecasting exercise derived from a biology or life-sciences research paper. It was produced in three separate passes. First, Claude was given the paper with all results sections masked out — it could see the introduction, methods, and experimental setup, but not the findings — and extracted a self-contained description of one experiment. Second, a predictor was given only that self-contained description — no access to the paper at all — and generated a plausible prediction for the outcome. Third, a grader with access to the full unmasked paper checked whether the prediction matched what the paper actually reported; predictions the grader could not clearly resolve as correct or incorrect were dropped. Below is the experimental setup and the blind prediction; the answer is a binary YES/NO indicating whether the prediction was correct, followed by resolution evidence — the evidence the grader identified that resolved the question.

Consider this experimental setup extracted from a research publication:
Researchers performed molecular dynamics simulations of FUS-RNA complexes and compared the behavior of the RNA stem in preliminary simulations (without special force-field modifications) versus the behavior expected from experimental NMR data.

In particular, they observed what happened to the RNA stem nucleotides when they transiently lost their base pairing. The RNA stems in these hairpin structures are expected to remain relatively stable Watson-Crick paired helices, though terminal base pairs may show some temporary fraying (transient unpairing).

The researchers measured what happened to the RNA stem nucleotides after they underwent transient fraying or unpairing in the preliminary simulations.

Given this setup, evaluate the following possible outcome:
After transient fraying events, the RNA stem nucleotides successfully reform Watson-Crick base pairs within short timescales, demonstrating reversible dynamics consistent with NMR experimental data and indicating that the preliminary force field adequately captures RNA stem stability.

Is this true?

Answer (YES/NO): NO